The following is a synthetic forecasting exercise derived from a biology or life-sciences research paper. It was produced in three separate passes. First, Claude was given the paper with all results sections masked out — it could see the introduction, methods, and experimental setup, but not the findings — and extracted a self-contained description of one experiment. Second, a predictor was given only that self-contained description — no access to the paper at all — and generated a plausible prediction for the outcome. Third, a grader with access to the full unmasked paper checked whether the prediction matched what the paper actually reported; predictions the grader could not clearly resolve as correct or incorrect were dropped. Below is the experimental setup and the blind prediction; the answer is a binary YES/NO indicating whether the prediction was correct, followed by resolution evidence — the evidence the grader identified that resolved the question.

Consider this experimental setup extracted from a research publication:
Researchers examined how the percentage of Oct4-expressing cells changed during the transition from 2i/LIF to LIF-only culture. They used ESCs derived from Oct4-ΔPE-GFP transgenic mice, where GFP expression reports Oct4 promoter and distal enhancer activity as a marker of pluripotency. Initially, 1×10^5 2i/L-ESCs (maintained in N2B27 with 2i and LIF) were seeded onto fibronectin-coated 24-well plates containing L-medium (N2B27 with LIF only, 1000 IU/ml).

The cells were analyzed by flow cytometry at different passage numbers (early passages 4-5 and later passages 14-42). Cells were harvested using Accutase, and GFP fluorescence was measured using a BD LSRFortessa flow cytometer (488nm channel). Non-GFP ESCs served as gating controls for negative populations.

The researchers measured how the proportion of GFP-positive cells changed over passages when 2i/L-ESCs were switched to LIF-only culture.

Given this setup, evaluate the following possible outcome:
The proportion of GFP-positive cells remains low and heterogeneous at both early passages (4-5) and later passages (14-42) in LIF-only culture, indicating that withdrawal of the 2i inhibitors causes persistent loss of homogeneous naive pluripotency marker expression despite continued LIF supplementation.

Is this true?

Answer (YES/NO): NO